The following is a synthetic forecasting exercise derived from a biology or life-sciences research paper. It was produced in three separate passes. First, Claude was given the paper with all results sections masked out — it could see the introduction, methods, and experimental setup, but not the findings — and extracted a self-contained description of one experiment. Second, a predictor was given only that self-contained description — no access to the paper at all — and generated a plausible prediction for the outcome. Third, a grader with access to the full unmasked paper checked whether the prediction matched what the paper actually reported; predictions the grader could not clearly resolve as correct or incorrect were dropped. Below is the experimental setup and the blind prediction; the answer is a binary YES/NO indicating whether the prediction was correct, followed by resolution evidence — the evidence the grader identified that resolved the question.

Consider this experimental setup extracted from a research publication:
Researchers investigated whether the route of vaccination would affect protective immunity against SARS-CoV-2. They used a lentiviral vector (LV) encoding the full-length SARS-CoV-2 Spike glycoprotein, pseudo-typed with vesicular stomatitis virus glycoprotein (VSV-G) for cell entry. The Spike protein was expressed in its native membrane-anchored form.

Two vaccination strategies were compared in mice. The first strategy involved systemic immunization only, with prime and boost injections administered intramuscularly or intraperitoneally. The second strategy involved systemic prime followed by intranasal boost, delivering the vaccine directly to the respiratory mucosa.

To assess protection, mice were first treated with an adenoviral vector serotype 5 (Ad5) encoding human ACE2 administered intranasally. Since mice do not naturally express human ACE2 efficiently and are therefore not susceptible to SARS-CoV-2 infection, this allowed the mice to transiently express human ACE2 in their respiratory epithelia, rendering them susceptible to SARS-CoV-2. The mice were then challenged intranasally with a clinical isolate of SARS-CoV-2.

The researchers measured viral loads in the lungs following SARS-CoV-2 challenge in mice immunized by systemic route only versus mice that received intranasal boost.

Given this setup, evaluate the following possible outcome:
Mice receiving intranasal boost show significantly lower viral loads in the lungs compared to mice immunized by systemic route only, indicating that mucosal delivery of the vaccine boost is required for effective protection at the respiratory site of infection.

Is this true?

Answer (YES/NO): YES